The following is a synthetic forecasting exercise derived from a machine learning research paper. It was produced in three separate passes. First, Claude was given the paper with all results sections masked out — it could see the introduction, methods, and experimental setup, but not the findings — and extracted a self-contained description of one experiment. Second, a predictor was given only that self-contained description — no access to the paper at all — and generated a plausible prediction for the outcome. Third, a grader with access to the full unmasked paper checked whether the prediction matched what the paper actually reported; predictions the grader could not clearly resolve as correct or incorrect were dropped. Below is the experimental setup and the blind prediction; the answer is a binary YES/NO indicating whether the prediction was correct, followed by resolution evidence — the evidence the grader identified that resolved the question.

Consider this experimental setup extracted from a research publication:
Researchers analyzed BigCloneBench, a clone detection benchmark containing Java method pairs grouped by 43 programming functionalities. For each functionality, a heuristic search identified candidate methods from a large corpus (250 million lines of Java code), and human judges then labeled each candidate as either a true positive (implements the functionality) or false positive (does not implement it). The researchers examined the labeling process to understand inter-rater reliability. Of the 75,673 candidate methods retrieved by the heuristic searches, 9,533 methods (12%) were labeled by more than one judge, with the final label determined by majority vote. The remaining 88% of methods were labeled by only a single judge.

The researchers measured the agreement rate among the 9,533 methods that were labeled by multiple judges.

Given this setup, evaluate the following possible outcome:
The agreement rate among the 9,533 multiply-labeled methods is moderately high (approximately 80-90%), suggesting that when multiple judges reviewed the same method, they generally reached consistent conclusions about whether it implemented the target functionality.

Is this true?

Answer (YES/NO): YES